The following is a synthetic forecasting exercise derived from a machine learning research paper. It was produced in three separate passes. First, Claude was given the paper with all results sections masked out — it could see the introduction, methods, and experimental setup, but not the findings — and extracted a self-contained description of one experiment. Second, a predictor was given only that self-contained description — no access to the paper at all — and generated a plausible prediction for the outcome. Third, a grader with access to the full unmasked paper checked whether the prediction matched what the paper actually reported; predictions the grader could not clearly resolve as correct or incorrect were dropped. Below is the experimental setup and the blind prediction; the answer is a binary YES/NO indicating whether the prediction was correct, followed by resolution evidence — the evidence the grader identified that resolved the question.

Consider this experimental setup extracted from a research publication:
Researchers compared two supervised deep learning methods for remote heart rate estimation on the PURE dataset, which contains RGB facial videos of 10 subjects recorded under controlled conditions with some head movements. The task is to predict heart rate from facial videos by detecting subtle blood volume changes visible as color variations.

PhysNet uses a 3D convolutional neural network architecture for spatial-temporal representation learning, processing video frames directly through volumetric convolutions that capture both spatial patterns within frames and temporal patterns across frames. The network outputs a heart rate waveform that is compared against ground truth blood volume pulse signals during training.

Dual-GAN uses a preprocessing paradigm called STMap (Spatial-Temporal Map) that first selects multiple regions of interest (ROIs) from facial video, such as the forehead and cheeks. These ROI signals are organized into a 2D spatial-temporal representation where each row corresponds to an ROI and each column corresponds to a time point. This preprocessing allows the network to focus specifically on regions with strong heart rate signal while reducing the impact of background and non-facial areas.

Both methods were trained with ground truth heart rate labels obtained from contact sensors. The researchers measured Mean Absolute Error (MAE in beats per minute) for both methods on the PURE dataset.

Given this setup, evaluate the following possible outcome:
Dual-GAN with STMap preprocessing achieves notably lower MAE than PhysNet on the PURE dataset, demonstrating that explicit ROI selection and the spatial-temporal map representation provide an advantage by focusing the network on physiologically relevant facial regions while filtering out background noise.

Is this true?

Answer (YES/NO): YES